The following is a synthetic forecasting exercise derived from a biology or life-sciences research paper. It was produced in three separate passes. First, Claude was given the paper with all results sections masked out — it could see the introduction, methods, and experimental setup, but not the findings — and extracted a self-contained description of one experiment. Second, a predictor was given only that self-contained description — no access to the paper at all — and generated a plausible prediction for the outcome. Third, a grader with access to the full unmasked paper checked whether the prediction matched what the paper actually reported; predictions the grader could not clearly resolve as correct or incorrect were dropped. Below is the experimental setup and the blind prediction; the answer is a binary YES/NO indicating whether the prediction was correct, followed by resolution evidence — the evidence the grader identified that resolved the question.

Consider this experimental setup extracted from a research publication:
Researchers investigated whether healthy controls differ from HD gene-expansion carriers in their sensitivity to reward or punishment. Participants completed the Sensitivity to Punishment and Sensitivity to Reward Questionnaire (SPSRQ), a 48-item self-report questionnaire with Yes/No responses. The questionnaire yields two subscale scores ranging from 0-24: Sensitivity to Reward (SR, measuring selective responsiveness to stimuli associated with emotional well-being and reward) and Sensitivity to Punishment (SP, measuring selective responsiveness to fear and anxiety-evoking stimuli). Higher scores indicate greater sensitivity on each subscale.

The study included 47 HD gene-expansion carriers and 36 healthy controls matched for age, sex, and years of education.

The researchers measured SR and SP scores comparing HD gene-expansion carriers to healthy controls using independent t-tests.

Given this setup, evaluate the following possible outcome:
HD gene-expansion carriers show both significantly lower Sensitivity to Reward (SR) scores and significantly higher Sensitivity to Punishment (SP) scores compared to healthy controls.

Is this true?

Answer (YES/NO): NO